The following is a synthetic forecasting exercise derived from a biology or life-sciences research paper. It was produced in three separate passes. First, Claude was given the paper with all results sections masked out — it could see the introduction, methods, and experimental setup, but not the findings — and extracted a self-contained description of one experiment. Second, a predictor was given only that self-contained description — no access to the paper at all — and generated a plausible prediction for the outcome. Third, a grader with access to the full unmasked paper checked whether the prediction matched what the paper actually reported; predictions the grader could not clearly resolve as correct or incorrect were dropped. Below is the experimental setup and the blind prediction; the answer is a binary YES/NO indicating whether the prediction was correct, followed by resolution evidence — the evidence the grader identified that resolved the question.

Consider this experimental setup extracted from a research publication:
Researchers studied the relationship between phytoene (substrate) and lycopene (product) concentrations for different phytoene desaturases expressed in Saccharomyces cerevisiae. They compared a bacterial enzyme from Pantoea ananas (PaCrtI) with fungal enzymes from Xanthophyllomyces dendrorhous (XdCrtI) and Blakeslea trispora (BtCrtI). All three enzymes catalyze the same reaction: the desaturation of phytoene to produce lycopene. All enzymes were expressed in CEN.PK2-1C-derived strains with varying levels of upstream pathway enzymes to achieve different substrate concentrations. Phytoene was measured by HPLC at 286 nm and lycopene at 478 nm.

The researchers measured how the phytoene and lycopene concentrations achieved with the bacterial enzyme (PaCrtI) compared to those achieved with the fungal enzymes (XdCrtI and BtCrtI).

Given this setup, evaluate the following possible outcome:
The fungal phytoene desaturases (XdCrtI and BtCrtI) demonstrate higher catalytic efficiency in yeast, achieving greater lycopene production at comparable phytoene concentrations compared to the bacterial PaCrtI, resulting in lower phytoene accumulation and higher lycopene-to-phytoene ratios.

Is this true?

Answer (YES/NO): NO